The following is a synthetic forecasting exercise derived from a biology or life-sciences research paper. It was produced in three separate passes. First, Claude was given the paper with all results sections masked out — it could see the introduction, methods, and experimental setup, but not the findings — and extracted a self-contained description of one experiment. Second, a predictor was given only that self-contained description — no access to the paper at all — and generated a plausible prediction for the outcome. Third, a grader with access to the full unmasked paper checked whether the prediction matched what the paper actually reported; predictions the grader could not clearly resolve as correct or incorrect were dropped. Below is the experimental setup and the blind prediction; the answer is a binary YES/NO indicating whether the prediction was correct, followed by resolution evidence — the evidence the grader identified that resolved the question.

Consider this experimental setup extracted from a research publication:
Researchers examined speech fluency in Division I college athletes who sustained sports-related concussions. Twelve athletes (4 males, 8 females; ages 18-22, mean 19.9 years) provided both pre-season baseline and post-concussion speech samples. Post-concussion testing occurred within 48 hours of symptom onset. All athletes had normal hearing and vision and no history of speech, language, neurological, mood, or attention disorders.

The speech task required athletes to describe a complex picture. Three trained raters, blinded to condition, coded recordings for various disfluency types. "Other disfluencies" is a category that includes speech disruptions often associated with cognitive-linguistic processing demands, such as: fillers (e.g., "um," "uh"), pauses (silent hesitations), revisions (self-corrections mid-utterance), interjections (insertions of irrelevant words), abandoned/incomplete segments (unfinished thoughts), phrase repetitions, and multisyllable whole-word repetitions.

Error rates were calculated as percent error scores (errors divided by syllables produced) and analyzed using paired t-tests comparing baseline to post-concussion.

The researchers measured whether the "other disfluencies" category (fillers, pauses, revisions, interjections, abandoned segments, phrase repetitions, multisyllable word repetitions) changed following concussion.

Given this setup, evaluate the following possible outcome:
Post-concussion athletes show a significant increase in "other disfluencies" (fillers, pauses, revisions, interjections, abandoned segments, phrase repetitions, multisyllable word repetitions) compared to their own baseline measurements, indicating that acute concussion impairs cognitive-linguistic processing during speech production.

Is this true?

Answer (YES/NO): YES